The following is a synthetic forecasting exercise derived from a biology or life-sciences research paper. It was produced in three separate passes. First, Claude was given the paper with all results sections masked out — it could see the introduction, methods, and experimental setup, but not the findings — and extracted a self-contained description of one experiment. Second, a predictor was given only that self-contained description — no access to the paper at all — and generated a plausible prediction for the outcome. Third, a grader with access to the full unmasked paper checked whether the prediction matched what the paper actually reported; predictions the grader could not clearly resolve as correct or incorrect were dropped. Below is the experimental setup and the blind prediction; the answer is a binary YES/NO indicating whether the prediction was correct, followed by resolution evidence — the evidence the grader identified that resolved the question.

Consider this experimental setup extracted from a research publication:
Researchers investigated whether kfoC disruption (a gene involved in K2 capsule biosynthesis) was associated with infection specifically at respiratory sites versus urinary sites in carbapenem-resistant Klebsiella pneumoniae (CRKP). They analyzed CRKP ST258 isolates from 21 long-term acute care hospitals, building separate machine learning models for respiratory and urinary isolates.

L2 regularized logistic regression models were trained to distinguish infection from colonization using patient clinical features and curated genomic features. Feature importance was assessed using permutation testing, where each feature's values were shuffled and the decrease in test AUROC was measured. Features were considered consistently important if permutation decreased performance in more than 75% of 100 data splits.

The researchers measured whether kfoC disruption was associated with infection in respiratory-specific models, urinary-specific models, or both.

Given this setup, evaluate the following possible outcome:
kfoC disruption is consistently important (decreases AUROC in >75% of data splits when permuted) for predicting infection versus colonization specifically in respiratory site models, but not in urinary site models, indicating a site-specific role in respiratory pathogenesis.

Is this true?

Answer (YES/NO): YES